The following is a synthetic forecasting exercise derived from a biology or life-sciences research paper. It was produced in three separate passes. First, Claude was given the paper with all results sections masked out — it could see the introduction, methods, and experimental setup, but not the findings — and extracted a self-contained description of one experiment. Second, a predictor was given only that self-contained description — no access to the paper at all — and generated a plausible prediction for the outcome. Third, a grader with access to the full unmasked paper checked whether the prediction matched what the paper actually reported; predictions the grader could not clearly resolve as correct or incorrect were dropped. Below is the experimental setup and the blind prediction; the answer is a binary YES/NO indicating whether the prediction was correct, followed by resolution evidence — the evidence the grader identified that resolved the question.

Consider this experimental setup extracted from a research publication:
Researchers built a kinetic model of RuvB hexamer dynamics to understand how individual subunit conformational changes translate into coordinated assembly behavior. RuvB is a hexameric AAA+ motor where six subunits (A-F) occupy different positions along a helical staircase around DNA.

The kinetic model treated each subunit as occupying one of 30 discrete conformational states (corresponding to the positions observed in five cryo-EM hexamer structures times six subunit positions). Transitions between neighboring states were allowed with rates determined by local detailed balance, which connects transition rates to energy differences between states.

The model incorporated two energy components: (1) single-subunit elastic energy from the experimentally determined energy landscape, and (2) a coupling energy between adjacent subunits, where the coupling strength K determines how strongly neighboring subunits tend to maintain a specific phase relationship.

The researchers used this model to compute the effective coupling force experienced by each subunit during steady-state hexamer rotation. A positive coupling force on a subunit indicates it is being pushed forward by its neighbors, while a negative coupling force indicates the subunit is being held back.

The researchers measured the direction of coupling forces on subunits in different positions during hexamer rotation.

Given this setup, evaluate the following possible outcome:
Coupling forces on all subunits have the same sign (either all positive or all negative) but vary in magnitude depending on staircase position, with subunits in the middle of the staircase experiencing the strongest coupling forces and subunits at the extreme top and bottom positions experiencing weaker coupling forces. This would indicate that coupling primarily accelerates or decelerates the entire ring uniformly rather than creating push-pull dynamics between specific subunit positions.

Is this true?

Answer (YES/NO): NO